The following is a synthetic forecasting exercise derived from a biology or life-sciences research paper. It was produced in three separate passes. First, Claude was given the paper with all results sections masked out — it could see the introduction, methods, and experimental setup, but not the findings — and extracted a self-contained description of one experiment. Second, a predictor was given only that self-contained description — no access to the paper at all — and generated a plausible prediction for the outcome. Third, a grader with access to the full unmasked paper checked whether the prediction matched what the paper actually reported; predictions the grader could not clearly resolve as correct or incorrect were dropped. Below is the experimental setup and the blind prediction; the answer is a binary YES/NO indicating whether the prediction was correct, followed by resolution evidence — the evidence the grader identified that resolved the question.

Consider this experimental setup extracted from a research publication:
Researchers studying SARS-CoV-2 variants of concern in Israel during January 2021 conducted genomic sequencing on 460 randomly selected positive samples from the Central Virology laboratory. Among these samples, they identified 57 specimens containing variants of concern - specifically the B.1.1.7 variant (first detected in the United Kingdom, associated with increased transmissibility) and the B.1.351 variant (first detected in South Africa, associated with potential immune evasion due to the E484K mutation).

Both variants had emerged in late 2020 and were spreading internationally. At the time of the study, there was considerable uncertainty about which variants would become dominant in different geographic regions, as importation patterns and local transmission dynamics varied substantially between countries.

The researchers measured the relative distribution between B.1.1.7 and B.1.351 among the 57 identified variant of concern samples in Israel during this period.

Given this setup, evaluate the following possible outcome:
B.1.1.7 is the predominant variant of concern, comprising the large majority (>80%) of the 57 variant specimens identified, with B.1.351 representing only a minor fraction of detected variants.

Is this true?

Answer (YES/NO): YES